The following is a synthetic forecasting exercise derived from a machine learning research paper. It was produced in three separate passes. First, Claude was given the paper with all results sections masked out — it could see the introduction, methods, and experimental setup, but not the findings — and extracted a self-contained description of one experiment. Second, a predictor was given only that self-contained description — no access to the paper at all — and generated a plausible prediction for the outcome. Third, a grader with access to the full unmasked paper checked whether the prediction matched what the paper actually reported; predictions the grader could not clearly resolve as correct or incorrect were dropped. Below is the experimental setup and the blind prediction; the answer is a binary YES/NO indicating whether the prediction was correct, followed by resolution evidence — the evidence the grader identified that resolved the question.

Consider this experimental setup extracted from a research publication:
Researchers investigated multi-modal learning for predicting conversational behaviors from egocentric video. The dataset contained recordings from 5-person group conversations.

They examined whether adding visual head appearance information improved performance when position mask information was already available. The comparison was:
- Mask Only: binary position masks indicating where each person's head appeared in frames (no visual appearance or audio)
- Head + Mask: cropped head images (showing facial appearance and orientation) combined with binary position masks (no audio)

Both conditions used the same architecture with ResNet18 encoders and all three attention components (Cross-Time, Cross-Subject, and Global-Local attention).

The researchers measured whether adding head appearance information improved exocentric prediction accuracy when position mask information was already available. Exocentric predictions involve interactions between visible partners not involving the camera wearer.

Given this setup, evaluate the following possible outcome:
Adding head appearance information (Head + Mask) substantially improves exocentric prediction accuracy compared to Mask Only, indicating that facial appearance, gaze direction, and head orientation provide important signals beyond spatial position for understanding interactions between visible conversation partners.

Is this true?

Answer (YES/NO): NO